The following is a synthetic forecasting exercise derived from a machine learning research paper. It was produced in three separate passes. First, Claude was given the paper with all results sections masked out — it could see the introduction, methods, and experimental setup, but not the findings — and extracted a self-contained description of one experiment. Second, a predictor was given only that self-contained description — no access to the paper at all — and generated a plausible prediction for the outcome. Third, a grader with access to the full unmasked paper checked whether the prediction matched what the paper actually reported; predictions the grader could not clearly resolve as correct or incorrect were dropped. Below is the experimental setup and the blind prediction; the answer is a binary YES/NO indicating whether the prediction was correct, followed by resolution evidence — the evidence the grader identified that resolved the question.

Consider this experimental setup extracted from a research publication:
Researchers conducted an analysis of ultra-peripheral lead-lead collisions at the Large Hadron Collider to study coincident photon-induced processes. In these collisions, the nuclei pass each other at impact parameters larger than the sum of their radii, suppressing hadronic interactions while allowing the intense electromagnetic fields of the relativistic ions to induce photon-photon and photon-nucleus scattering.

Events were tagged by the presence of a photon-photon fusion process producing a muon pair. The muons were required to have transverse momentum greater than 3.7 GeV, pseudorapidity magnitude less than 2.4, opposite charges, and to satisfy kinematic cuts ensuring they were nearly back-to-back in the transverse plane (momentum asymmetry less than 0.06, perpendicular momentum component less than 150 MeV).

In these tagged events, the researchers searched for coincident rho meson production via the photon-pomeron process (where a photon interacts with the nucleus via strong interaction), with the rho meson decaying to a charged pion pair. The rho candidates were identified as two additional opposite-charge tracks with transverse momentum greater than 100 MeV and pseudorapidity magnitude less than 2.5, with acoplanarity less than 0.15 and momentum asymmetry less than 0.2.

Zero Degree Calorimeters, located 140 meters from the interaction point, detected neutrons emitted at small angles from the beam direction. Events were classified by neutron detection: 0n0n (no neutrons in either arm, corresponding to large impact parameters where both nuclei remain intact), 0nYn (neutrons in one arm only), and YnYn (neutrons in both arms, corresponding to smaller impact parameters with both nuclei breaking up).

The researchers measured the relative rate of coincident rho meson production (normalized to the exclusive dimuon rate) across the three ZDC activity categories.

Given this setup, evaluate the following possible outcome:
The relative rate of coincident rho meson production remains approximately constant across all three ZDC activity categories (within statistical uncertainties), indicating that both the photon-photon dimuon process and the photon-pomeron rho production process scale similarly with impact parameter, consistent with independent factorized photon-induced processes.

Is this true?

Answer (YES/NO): NO